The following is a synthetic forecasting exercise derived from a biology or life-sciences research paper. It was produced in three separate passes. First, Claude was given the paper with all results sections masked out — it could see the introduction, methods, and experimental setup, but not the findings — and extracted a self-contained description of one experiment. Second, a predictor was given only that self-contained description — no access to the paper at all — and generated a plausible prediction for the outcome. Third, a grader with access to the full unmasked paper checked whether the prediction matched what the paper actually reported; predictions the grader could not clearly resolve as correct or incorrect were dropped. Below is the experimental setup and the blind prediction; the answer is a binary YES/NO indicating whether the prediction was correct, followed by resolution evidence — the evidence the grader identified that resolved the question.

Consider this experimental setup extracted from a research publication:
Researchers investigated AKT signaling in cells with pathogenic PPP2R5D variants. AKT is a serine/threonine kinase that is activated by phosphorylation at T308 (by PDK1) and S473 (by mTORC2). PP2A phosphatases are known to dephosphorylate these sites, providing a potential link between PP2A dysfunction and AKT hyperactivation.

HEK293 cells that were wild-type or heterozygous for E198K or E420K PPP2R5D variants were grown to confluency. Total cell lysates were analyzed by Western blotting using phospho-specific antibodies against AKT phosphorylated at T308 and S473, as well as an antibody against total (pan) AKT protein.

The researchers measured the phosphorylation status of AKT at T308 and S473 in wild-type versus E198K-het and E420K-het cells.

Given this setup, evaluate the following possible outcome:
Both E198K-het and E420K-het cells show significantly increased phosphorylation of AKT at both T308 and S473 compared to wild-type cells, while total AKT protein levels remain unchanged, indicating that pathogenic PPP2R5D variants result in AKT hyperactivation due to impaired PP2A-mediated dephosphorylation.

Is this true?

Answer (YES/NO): NO